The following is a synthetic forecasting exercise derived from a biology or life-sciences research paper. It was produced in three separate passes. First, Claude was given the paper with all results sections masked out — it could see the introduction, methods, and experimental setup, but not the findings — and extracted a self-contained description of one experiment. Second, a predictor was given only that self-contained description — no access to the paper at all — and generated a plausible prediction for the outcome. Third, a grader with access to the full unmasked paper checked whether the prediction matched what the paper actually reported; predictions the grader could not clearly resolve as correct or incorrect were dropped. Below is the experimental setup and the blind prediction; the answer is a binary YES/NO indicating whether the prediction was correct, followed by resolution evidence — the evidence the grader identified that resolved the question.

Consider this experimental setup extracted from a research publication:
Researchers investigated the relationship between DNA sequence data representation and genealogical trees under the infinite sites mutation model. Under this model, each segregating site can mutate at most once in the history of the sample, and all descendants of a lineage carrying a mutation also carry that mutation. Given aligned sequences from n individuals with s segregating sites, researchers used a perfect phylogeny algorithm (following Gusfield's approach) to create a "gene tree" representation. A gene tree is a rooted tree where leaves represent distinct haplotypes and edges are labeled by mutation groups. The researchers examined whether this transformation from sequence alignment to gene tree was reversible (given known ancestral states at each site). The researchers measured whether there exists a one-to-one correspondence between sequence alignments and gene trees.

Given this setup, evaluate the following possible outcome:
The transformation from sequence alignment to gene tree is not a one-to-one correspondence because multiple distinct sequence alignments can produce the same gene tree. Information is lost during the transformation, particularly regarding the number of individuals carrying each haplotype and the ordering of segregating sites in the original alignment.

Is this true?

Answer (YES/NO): NO